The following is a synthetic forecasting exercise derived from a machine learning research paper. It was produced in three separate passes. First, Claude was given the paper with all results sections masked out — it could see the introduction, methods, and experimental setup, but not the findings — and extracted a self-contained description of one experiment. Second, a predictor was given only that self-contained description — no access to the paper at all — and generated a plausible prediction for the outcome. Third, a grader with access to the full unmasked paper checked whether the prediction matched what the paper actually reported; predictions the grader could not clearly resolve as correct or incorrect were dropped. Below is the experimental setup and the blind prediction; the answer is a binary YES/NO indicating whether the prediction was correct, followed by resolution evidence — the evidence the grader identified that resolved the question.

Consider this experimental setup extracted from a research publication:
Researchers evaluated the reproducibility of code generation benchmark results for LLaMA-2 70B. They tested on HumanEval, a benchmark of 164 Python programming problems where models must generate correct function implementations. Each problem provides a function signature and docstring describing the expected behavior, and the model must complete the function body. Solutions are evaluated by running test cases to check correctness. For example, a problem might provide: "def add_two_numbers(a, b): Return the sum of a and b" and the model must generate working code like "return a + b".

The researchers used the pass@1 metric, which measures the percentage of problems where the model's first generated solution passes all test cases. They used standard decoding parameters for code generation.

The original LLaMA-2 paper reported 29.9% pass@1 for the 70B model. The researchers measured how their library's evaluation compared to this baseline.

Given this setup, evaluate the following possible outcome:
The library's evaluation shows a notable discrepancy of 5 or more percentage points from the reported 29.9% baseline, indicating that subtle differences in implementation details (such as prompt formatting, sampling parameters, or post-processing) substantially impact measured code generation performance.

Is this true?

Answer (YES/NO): NO